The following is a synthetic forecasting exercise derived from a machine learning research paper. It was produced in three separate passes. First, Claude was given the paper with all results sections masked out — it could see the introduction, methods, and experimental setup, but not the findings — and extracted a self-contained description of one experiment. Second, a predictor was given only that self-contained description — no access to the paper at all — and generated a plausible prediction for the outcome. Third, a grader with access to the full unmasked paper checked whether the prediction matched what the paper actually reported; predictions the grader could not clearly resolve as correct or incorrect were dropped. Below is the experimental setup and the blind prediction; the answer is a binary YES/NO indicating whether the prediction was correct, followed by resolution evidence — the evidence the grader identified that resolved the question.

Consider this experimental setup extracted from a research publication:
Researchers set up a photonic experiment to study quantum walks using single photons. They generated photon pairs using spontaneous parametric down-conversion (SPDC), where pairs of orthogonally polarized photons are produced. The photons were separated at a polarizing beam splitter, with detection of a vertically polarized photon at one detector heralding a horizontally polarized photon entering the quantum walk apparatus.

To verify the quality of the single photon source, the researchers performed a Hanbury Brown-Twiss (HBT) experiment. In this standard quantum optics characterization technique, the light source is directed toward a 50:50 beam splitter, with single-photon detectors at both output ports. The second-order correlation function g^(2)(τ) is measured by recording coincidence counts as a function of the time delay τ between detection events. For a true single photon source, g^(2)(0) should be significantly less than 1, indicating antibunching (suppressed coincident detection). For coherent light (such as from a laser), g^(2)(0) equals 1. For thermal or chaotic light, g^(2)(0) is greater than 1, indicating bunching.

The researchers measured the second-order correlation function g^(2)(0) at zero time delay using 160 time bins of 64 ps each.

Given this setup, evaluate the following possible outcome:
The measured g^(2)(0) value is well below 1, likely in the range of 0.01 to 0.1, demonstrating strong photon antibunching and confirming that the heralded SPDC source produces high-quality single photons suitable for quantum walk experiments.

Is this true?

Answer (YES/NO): YES